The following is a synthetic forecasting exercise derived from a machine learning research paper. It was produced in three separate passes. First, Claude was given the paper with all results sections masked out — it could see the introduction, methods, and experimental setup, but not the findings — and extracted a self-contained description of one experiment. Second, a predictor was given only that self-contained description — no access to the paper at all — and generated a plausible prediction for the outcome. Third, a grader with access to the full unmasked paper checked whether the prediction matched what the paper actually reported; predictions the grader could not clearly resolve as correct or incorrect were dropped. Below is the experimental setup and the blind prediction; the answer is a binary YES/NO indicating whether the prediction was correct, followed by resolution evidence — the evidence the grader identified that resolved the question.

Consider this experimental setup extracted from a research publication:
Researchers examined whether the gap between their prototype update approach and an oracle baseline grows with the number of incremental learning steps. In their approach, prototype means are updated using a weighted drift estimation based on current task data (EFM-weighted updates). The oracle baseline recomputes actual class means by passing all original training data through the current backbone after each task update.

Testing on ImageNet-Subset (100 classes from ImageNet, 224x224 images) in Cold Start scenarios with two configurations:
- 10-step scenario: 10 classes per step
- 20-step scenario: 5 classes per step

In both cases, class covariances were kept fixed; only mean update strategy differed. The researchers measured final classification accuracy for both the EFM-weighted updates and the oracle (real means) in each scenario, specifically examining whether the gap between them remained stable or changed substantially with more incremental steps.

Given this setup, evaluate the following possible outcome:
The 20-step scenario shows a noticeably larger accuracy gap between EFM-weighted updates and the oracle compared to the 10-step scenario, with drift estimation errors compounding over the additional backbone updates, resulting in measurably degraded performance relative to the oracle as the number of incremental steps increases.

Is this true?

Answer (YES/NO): YES